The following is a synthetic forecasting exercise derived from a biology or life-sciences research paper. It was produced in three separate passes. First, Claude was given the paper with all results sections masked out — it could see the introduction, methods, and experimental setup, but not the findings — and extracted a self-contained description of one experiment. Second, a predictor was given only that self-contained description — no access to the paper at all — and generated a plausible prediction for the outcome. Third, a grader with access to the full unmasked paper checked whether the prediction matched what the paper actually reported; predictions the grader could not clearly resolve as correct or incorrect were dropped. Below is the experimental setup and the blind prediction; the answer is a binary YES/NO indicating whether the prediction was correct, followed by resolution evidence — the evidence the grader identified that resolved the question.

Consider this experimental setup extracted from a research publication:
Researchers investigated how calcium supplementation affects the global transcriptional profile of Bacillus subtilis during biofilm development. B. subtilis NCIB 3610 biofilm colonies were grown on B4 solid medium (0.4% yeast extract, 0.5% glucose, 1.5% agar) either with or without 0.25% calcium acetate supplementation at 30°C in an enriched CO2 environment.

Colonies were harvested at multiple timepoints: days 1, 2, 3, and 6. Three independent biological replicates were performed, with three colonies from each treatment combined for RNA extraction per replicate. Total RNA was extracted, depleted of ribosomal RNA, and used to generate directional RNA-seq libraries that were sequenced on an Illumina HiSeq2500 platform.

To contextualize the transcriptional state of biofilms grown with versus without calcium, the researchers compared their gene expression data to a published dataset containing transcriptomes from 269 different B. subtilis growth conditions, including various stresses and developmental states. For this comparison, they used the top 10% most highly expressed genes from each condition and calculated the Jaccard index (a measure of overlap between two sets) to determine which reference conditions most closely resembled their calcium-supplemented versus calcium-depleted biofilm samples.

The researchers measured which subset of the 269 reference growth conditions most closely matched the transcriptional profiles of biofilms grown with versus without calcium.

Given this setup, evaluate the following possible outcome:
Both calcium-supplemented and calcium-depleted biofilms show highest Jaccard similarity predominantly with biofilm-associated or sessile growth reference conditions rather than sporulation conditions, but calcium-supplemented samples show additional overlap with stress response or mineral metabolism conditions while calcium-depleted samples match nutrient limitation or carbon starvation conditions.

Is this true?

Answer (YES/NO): NO